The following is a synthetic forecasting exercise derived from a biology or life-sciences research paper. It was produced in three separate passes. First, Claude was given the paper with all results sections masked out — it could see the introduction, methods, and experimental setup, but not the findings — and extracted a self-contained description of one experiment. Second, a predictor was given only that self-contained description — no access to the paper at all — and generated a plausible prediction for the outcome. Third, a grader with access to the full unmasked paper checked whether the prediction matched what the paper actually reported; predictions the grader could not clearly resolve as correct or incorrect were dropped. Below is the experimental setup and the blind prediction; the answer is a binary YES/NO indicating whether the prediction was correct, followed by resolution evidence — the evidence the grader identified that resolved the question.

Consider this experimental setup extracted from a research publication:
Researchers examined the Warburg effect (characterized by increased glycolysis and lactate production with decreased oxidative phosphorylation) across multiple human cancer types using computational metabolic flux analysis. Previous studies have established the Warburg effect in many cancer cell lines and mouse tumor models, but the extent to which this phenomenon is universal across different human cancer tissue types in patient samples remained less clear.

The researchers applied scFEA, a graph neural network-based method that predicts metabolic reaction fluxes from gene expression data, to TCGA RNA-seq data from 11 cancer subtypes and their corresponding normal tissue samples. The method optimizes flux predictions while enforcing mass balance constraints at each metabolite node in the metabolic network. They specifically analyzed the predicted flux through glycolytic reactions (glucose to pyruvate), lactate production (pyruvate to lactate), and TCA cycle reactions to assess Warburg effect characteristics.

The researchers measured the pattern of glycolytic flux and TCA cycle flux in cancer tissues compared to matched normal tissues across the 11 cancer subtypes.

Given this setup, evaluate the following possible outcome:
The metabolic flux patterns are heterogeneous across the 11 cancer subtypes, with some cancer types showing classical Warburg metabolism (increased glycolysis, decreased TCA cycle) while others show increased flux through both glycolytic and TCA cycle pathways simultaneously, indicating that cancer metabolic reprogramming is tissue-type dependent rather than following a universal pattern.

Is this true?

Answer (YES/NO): NO